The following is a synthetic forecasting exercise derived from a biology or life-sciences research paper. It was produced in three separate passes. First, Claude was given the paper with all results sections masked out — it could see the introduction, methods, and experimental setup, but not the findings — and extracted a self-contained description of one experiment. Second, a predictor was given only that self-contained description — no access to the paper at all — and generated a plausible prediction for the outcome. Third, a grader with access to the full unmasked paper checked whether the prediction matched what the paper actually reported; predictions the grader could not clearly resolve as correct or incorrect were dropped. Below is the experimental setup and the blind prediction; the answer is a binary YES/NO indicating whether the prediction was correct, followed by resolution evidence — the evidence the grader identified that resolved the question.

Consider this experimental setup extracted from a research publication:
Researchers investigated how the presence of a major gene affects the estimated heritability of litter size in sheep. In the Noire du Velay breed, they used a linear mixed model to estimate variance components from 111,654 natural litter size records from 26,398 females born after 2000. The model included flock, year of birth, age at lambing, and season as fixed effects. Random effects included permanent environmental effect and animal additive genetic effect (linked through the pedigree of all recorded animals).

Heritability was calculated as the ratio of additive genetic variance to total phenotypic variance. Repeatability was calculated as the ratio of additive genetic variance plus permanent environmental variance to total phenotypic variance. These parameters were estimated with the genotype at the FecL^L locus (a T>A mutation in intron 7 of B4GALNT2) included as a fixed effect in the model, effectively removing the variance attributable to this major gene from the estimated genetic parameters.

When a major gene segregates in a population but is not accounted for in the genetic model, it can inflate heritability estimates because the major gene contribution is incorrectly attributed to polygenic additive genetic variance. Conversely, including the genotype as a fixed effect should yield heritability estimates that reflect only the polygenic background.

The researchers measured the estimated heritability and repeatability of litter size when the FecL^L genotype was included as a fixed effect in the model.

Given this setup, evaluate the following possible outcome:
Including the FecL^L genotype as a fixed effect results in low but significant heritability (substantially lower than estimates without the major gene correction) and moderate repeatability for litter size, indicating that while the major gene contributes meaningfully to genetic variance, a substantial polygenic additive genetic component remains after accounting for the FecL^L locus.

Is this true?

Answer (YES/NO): NO